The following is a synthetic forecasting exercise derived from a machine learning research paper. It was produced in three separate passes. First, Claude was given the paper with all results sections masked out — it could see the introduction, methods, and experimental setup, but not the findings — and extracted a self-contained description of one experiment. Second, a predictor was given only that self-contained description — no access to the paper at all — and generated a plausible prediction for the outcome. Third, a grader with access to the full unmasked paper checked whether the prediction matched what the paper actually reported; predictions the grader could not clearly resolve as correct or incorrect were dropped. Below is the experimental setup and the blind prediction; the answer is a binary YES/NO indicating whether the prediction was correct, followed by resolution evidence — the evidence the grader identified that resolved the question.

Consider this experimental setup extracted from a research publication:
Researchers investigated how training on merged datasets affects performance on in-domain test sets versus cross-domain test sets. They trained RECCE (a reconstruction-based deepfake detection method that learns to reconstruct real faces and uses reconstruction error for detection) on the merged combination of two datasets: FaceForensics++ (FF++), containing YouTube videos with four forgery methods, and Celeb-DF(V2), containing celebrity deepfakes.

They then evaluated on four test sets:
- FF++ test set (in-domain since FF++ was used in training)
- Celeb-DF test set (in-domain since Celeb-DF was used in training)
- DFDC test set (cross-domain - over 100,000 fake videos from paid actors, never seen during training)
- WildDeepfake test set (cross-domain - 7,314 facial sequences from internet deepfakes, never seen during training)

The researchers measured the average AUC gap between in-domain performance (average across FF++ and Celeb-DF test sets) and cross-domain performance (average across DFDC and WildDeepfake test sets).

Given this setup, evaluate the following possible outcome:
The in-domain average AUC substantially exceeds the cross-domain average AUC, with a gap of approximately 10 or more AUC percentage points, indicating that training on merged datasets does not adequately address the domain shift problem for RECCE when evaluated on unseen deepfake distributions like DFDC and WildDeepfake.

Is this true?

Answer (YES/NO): YES